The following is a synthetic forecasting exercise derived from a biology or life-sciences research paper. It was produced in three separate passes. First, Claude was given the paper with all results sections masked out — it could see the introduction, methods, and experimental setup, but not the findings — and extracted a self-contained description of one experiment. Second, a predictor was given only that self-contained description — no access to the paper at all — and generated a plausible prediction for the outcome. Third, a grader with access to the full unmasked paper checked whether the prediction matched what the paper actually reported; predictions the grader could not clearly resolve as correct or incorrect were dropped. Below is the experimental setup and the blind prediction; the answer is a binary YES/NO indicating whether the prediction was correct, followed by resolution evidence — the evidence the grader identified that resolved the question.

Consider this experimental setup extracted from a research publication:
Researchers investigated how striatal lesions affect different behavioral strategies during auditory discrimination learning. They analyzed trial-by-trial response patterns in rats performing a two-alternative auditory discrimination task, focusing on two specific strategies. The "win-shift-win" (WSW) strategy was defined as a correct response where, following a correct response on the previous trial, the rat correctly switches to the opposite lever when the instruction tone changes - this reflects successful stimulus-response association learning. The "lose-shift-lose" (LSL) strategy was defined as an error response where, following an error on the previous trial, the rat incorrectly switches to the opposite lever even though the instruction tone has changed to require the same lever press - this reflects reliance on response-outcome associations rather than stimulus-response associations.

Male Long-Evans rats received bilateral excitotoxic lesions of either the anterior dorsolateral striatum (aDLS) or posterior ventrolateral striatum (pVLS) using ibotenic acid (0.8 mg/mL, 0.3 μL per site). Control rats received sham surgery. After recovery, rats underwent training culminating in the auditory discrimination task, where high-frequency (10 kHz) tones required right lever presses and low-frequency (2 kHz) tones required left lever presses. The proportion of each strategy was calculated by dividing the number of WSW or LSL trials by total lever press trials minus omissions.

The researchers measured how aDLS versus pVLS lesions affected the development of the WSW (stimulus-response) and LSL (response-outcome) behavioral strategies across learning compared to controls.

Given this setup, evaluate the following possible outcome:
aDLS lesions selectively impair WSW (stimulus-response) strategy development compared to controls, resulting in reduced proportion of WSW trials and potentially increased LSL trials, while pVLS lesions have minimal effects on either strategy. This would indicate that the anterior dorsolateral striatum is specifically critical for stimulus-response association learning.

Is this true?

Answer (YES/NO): NO